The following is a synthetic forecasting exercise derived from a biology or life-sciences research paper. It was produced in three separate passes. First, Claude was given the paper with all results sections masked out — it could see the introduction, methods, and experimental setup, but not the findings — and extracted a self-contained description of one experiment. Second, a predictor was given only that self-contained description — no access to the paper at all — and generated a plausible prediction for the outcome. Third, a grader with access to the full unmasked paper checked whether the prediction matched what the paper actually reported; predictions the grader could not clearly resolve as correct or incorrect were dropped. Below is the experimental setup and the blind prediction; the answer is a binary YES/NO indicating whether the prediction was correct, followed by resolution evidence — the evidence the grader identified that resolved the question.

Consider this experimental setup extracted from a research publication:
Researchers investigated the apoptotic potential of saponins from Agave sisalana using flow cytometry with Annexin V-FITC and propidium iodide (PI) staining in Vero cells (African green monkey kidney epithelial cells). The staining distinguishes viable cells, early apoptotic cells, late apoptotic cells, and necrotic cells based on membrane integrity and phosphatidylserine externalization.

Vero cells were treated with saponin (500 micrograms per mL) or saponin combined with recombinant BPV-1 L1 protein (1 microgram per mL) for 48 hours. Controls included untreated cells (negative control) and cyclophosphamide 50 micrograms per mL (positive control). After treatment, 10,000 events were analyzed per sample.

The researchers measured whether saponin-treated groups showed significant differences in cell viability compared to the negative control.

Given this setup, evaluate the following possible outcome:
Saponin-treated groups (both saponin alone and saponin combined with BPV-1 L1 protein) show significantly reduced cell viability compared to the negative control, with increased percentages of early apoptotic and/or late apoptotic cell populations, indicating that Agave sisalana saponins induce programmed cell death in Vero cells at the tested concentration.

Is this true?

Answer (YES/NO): YES